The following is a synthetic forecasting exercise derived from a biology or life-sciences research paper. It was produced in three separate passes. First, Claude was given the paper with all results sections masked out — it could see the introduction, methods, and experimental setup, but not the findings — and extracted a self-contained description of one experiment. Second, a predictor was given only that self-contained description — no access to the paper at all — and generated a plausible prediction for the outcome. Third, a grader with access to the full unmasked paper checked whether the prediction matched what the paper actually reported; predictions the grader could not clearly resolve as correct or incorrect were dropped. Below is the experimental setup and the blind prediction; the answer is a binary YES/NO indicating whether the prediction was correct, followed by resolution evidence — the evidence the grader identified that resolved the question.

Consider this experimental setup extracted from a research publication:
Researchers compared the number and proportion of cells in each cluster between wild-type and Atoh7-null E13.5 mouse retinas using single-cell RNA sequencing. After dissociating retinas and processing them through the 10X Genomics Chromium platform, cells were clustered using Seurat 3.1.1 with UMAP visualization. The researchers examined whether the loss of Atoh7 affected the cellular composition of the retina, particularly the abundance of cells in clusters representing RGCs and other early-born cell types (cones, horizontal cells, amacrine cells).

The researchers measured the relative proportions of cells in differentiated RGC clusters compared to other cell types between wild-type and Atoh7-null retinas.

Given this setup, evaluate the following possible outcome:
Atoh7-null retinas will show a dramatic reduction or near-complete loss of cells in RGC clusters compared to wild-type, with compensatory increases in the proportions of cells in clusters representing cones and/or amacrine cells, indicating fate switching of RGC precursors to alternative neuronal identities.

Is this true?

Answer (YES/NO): NO